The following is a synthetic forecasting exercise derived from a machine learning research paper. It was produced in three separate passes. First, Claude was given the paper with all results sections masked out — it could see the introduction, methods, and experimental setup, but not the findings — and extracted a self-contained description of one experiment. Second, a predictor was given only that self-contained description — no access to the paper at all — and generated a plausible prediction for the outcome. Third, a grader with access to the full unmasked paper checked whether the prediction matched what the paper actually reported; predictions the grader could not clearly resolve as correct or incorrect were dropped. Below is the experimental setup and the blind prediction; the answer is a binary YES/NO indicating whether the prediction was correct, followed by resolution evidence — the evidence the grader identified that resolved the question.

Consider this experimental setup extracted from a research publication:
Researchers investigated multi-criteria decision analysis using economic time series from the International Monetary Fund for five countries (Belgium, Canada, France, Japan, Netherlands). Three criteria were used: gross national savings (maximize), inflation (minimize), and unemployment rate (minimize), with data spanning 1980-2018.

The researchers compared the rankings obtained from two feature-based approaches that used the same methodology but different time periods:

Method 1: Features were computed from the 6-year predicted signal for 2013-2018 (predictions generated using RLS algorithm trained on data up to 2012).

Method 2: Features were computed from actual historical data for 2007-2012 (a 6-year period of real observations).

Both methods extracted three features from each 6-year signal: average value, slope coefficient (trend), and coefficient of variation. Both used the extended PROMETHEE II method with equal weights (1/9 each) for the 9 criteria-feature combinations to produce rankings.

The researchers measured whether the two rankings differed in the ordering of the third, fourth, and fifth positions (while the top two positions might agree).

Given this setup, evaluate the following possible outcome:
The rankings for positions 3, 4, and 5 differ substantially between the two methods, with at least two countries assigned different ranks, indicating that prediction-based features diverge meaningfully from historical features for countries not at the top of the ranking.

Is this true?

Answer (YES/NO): NO